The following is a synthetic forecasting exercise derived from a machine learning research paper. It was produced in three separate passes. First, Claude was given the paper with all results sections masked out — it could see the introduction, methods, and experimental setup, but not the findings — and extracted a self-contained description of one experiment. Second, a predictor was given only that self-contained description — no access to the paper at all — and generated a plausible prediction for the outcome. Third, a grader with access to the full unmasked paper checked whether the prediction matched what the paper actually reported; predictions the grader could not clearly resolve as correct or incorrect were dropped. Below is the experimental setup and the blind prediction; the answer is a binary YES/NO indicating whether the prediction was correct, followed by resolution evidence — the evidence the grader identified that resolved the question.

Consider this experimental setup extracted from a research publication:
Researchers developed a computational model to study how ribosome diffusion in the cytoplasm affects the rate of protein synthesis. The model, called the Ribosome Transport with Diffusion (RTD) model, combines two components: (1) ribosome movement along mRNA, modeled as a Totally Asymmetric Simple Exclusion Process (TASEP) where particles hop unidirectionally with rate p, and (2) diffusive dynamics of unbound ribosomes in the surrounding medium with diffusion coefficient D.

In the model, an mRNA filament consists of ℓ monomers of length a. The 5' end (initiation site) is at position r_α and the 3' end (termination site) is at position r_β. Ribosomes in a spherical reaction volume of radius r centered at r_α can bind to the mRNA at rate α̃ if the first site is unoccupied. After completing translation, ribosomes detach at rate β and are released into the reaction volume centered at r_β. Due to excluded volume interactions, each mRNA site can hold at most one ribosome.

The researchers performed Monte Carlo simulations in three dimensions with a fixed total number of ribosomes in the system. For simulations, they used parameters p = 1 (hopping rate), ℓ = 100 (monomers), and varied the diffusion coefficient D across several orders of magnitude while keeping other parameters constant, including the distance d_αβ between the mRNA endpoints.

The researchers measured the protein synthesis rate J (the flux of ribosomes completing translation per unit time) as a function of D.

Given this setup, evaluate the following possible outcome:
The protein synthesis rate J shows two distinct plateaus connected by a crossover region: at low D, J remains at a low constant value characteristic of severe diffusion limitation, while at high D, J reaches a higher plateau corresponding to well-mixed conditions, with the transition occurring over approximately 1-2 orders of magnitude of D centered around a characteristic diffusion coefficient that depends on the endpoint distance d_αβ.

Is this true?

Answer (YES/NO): NO